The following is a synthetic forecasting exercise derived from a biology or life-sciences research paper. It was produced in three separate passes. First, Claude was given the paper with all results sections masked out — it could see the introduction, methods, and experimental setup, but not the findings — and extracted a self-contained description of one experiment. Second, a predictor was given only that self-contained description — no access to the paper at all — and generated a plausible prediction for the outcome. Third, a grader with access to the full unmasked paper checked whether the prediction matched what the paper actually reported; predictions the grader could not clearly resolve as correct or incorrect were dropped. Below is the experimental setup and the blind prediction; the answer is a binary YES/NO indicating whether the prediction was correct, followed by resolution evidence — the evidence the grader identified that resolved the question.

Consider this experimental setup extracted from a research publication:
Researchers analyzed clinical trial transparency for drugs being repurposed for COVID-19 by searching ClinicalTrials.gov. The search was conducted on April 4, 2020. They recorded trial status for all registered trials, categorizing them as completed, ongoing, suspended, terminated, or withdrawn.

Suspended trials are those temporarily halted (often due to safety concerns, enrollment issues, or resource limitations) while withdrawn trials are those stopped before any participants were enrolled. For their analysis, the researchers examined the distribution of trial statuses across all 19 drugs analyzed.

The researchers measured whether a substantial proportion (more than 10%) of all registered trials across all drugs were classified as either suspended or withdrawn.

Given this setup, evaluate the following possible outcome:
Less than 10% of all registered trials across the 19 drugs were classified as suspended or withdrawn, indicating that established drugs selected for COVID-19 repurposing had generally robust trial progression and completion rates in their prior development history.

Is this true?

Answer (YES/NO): YES